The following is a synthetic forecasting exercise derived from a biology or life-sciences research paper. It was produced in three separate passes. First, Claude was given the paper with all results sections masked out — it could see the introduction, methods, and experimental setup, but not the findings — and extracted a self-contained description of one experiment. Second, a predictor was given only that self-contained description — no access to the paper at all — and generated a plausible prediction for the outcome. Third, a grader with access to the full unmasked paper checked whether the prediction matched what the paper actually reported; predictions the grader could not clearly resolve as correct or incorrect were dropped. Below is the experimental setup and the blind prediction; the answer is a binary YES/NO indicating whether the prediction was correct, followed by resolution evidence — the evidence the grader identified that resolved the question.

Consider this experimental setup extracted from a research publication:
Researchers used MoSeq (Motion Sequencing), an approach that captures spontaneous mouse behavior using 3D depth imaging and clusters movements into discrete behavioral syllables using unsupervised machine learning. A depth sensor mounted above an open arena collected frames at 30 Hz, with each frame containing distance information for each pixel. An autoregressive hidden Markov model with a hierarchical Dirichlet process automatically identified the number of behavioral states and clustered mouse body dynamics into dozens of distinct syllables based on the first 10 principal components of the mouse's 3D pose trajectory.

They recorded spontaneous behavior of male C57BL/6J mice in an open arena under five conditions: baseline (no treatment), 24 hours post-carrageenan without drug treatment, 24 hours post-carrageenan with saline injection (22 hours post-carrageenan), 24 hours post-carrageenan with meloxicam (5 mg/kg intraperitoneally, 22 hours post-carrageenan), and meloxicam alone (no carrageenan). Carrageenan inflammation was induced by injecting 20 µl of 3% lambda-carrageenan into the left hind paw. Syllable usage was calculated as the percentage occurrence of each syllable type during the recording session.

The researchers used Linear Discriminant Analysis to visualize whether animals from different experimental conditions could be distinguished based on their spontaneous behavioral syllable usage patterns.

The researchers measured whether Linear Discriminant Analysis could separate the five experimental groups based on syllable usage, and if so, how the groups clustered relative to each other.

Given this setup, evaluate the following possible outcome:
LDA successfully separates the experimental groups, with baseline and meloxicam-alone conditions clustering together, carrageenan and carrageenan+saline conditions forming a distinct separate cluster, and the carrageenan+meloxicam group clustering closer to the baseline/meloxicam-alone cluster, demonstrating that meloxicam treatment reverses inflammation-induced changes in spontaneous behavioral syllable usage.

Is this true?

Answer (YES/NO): NO